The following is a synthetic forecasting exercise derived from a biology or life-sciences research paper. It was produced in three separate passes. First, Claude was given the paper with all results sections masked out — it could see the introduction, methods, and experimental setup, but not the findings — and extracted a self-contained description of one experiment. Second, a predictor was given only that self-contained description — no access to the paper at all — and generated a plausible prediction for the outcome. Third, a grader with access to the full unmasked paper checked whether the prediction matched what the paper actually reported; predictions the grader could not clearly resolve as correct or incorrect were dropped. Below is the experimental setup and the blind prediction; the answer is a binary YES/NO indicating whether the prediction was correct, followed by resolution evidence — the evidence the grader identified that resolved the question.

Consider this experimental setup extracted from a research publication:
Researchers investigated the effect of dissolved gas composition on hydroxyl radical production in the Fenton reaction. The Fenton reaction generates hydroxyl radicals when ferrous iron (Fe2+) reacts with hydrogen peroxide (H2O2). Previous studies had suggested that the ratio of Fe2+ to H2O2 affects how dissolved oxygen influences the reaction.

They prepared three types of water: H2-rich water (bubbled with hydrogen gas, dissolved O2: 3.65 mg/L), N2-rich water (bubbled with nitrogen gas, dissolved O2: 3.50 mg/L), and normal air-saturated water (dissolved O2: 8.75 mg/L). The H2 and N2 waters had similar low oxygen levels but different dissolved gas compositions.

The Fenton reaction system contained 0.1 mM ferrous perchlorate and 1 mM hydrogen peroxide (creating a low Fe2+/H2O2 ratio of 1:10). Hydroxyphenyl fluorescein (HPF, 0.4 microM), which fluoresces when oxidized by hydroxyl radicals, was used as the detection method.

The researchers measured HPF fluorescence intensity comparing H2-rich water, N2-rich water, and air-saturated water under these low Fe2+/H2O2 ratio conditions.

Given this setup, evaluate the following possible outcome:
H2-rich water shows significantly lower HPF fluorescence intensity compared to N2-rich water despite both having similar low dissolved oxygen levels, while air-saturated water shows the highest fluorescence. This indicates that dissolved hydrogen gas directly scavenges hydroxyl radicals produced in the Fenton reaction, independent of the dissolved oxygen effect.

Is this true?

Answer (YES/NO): NO